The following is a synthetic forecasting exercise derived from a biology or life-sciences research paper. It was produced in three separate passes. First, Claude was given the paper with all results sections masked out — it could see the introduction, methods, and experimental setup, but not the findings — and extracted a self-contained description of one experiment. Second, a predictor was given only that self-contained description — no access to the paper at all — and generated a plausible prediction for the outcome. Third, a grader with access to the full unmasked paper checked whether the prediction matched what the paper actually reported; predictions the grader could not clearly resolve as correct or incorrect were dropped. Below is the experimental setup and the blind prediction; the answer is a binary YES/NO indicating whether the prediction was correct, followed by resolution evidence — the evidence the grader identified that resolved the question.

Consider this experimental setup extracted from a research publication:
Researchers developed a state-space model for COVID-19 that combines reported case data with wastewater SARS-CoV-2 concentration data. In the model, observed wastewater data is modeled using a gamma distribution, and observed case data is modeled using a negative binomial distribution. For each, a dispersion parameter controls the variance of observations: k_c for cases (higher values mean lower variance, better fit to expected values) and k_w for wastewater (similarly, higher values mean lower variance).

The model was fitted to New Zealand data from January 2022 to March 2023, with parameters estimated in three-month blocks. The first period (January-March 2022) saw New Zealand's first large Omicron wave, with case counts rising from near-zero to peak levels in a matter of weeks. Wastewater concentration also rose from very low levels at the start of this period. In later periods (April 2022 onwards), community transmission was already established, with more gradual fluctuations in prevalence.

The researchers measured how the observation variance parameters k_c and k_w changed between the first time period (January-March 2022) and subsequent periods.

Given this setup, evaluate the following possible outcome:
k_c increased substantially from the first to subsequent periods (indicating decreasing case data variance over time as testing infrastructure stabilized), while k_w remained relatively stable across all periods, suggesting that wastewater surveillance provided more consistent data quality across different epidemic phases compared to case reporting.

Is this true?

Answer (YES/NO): NO